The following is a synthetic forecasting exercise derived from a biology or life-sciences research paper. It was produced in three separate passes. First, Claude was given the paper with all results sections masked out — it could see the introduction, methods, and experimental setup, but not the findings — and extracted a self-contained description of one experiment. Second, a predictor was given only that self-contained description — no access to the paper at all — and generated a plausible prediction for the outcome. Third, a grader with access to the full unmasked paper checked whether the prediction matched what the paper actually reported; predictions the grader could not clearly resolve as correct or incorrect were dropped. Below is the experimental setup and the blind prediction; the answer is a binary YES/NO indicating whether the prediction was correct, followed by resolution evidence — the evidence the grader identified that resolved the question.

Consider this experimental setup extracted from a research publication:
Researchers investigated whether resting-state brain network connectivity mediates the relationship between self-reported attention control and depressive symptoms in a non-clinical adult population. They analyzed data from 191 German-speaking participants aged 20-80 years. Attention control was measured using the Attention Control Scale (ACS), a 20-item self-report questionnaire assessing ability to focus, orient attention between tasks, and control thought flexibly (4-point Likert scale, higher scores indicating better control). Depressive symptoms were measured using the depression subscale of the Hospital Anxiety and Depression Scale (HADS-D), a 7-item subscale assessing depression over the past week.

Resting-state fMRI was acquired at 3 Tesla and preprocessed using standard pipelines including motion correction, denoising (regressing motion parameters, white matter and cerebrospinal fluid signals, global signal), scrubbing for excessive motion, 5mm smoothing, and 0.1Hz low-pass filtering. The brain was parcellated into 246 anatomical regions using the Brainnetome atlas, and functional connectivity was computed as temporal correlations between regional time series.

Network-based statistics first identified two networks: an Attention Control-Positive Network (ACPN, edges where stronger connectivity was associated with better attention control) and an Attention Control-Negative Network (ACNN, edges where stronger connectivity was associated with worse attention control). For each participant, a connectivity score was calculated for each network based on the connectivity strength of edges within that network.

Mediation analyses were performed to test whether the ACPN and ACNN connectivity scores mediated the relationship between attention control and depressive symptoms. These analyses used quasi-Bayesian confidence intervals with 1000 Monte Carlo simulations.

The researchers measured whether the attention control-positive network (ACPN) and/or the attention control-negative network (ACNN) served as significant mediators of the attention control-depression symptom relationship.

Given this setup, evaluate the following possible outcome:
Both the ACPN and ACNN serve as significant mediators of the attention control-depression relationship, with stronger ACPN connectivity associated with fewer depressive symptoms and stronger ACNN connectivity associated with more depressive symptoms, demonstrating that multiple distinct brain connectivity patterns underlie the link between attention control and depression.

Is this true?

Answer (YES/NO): NO